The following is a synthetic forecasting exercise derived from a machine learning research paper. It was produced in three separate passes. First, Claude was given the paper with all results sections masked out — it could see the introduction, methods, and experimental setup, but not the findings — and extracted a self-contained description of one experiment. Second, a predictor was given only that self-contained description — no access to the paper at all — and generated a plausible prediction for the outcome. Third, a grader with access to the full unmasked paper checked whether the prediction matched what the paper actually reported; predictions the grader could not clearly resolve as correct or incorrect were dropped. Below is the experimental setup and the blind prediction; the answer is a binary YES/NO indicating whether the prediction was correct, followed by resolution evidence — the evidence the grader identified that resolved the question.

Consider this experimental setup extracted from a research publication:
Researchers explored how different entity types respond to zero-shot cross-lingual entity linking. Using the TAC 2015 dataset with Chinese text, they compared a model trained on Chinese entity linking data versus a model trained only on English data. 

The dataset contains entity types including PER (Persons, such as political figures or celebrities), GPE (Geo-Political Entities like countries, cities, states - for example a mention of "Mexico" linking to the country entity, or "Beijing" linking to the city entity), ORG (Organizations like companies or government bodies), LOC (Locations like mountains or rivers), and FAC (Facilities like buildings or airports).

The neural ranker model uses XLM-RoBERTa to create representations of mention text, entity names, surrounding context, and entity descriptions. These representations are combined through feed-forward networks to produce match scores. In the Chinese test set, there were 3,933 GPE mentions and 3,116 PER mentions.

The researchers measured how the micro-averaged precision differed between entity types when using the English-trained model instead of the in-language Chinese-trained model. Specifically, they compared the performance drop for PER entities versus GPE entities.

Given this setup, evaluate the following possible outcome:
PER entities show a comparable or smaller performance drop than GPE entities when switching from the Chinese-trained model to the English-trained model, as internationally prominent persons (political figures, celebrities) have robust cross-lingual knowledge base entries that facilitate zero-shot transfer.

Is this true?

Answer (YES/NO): YES